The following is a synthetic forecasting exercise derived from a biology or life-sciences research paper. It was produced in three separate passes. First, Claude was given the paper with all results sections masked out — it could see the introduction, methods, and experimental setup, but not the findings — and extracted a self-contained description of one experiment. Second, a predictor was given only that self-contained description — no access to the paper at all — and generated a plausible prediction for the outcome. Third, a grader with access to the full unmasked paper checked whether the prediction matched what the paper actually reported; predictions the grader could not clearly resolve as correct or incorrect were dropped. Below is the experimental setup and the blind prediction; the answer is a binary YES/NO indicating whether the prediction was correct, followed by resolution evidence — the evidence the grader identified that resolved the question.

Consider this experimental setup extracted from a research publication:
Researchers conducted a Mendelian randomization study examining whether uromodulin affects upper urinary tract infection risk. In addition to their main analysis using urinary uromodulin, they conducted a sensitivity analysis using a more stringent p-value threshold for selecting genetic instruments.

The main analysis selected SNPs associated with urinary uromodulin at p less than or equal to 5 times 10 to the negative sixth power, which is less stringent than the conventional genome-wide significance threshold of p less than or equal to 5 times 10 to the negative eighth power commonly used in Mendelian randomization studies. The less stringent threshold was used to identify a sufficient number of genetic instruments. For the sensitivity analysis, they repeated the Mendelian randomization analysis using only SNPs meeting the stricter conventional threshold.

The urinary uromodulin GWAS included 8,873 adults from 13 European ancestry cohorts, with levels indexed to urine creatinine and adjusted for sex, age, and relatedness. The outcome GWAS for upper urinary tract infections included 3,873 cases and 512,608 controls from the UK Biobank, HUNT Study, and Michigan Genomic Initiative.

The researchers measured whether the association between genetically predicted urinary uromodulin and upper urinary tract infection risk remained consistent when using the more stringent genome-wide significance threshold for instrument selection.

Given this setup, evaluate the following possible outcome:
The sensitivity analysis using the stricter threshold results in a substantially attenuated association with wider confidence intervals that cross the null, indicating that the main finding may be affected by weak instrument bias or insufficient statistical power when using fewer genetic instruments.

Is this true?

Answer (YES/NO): NO